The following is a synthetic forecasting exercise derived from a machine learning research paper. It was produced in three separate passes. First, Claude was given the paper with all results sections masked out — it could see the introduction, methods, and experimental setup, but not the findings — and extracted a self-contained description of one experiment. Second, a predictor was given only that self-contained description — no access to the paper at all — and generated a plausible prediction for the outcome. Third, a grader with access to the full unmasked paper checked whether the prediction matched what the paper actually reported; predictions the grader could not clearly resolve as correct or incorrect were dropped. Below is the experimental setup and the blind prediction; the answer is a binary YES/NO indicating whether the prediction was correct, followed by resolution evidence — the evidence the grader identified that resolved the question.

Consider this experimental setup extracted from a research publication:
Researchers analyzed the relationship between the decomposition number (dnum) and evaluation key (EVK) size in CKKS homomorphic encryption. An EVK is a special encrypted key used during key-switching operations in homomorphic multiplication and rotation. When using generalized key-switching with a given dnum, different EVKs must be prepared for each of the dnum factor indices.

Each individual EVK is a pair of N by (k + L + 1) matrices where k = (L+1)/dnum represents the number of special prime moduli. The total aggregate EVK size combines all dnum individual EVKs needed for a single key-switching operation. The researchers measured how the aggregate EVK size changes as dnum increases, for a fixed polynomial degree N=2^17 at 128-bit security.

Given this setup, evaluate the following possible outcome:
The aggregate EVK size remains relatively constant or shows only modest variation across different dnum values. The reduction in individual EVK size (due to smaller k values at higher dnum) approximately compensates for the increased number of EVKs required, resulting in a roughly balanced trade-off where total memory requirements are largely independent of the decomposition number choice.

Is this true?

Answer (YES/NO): NO